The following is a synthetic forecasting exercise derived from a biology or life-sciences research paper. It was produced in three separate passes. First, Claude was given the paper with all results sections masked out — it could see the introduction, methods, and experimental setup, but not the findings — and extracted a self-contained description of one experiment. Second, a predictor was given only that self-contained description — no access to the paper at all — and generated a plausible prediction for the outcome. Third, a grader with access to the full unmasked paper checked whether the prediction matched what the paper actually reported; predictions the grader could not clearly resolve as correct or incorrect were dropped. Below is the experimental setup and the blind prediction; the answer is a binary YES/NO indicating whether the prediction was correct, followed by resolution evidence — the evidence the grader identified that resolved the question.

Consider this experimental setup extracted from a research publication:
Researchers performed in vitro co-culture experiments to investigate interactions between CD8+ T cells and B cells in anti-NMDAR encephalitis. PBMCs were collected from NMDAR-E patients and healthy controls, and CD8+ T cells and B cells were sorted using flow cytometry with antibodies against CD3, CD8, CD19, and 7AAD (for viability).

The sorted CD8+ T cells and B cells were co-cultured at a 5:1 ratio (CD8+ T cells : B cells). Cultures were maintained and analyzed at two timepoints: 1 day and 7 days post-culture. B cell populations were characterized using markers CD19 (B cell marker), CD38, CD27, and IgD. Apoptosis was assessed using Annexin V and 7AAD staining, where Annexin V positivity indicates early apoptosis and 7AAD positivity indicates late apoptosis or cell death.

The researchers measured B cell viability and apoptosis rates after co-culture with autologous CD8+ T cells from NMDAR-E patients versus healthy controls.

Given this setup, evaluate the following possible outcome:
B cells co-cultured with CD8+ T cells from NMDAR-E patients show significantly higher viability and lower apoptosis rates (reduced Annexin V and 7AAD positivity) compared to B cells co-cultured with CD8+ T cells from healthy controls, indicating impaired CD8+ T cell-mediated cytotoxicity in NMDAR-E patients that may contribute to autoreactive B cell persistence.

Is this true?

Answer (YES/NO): NO